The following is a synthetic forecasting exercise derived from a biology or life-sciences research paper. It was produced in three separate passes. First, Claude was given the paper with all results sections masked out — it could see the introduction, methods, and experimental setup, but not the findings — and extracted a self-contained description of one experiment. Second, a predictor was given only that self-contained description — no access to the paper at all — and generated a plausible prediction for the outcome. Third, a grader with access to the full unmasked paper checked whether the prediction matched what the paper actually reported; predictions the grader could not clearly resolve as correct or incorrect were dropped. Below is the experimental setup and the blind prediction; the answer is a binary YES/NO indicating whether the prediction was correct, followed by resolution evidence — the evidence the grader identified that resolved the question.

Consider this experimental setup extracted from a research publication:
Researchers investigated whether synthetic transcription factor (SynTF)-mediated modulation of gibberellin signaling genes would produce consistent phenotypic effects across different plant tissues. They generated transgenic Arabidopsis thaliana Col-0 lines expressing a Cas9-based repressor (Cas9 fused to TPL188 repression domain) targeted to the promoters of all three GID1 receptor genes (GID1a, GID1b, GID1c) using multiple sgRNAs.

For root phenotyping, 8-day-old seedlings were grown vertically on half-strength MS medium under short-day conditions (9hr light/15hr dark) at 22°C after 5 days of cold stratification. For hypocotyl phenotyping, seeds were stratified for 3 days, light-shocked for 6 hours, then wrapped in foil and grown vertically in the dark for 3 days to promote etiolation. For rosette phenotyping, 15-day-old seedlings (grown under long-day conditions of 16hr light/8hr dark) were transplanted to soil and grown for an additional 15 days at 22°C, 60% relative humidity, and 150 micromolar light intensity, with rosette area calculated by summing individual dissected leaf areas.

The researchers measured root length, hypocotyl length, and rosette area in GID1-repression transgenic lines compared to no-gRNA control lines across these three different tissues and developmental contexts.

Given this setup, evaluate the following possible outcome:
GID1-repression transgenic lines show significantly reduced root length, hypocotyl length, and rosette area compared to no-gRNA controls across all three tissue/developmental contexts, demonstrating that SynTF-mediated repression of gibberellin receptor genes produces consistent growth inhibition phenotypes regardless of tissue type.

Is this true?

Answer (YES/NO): YES